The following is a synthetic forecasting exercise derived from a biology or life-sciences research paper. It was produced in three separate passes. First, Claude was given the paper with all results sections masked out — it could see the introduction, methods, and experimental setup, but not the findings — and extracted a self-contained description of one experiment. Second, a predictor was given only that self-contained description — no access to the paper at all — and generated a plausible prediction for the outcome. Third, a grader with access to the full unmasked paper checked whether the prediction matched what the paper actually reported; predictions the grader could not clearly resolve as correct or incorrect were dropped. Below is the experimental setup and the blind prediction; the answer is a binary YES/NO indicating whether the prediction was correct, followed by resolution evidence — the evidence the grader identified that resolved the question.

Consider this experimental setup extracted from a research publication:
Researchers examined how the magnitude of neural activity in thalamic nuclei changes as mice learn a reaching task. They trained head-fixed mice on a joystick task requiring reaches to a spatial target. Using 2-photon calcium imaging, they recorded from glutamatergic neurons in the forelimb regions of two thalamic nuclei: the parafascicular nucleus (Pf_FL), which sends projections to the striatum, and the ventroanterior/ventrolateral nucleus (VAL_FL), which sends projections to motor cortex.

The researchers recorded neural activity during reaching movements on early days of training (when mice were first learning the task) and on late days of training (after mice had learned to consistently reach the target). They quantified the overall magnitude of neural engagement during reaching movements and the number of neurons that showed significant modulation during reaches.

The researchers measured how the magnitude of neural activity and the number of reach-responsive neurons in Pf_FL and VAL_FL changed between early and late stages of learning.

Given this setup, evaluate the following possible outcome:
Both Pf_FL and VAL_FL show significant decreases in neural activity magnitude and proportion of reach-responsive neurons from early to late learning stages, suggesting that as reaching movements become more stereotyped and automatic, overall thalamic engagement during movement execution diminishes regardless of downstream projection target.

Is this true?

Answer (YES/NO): NO